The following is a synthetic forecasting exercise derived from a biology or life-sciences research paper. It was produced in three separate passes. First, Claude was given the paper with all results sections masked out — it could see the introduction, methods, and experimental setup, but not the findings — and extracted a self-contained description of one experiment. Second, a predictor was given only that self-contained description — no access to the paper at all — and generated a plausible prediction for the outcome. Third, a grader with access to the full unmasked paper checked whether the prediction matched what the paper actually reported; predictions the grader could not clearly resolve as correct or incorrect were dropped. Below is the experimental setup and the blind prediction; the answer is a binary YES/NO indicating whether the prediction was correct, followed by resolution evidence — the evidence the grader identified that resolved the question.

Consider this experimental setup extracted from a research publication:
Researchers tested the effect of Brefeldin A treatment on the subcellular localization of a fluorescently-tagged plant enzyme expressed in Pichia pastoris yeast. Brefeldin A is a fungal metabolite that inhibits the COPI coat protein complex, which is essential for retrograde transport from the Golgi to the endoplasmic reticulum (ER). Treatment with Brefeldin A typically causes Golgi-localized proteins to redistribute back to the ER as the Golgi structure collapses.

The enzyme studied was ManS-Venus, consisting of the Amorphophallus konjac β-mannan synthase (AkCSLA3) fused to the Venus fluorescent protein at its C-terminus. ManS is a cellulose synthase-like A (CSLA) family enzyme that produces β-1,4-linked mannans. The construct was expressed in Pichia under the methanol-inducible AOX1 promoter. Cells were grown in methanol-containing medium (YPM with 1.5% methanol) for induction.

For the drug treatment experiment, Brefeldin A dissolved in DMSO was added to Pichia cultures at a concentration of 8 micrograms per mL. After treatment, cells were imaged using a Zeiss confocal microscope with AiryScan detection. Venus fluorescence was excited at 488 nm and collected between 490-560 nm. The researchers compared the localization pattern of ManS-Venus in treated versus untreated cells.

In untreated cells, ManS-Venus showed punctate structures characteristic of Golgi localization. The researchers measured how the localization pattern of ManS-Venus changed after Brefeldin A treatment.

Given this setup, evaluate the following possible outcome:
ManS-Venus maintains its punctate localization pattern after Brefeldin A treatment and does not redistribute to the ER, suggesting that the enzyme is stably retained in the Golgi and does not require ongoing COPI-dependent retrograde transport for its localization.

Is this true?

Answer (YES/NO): NO